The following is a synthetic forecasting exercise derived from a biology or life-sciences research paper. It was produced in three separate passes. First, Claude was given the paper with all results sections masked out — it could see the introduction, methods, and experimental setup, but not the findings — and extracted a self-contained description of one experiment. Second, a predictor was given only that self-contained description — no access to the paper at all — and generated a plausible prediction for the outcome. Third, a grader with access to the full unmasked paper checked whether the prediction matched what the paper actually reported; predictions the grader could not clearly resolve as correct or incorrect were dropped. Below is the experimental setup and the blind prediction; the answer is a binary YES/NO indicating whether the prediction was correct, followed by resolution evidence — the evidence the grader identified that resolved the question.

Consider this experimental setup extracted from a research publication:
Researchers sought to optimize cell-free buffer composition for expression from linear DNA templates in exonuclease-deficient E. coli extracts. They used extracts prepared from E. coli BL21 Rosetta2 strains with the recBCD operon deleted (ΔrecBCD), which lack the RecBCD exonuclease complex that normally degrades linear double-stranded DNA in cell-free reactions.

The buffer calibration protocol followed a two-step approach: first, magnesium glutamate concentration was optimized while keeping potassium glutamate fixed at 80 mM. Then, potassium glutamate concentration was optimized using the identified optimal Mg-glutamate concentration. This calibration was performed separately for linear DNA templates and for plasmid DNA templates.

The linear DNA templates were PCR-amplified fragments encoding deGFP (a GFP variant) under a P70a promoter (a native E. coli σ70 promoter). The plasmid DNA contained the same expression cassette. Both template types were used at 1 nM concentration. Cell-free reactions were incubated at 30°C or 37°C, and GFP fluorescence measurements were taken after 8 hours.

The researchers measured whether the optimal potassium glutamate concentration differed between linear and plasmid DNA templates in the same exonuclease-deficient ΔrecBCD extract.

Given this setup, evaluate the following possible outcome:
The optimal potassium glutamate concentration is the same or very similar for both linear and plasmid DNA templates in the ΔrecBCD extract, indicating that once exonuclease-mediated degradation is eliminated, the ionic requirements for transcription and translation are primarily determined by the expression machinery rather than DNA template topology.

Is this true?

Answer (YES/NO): NO